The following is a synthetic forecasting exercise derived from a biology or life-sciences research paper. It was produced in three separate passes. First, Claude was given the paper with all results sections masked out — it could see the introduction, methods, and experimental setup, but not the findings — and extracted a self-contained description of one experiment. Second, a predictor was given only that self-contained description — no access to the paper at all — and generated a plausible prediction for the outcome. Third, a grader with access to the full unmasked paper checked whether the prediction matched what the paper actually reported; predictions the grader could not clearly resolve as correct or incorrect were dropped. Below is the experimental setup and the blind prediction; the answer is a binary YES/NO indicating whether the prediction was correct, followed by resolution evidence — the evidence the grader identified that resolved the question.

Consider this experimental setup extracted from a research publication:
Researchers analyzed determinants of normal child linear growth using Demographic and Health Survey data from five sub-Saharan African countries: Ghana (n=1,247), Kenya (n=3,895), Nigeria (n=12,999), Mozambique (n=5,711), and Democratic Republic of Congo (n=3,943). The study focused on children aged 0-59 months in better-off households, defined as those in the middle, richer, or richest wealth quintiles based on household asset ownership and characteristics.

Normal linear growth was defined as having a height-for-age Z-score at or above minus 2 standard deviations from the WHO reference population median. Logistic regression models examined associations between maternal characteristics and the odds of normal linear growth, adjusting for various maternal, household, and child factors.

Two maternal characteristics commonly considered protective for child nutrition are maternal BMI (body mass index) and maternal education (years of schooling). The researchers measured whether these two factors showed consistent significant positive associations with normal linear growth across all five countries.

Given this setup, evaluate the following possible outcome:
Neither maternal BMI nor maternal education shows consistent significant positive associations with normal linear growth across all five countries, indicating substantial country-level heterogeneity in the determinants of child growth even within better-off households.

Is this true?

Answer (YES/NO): YES